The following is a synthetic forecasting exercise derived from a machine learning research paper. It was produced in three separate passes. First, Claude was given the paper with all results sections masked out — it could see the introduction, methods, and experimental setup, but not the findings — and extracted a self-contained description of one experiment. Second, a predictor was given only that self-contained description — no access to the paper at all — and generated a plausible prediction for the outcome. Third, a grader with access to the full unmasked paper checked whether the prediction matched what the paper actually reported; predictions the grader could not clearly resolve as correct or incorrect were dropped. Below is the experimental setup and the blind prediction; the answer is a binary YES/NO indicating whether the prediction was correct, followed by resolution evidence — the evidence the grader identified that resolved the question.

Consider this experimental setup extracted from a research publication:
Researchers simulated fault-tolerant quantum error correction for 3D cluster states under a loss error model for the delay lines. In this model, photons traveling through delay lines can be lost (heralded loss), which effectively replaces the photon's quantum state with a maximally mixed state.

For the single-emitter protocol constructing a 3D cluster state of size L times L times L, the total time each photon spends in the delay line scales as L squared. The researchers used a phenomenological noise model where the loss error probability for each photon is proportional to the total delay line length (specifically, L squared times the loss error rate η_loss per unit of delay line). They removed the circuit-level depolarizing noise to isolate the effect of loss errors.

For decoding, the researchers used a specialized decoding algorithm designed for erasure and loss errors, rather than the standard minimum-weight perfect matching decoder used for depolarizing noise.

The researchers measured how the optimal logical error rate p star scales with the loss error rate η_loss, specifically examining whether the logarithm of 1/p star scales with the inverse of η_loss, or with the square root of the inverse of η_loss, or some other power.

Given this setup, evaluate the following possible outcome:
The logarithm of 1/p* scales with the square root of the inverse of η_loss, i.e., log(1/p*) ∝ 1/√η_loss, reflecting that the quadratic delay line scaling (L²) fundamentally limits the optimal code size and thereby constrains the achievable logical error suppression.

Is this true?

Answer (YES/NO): YES